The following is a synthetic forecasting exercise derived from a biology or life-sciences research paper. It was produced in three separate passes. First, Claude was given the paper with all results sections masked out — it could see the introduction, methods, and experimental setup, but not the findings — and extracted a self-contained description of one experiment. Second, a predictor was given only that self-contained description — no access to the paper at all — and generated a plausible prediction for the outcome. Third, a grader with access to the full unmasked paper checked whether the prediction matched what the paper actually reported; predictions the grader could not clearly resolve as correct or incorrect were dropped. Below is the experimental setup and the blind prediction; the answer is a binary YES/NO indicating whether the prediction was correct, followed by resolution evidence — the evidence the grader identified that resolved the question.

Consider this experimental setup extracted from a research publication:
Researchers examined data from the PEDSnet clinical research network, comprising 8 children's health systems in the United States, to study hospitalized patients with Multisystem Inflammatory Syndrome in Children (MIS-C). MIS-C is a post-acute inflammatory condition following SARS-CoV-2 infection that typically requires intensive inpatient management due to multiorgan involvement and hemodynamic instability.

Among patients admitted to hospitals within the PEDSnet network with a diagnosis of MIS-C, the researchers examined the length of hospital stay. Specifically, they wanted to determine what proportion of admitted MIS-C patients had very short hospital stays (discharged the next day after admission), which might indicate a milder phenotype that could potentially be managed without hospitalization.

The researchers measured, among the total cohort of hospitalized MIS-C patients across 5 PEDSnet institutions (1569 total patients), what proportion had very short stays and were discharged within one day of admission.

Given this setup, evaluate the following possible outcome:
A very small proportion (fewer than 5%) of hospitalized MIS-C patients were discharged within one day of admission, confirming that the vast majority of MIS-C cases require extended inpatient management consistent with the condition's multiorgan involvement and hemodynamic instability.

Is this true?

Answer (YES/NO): NO